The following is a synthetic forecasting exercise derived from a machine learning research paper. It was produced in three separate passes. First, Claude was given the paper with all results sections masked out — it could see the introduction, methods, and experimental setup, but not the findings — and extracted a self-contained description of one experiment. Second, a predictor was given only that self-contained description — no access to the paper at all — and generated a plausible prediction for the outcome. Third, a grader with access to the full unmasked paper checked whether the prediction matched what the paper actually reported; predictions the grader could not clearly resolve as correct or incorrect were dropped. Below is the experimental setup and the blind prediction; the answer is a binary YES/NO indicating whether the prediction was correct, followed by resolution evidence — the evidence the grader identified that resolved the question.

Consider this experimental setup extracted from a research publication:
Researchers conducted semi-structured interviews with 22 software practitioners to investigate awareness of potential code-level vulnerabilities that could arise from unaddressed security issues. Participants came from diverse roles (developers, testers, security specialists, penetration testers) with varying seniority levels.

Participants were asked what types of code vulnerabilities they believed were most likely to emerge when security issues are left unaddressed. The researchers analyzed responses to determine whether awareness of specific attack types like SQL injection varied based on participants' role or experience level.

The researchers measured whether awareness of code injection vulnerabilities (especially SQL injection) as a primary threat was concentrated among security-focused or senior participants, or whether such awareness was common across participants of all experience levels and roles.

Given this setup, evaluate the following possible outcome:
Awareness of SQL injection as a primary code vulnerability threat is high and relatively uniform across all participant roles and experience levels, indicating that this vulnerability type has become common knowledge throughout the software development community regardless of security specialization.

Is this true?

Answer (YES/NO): YES